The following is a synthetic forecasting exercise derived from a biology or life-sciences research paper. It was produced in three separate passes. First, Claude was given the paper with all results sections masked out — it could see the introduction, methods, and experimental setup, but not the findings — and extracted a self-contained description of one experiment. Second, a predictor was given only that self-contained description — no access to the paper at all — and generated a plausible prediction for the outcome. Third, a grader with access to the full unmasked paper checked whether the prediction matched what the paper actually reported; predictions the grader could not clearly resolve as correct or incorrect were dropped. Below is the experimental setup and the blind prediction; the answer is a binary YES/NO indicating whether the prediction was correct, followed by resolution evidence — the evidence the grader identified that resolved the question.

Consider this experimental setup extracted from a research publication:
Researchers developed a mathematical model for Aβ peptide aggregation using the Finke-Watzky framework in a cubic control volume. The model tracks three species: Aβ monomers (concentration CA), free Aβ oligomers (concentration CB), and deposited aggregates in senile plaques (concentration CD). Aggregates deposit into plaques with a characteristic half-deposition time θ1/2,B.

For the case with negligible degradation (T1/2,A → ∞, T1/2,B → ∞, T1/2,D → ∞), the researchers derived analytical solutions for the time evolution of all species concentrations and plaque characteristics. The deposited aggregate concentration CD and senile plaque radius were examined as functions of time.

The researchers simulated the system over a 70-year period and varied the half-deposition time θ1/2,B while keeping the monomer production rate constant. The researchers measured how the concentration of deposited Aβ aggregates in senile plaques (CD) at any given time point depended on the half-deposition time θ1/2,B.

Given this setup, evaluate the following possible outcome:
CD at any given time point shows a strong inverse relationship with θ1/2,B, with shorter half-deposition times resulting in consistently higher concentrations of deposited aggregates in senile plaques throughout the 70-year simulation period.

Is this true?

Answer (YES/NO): NO